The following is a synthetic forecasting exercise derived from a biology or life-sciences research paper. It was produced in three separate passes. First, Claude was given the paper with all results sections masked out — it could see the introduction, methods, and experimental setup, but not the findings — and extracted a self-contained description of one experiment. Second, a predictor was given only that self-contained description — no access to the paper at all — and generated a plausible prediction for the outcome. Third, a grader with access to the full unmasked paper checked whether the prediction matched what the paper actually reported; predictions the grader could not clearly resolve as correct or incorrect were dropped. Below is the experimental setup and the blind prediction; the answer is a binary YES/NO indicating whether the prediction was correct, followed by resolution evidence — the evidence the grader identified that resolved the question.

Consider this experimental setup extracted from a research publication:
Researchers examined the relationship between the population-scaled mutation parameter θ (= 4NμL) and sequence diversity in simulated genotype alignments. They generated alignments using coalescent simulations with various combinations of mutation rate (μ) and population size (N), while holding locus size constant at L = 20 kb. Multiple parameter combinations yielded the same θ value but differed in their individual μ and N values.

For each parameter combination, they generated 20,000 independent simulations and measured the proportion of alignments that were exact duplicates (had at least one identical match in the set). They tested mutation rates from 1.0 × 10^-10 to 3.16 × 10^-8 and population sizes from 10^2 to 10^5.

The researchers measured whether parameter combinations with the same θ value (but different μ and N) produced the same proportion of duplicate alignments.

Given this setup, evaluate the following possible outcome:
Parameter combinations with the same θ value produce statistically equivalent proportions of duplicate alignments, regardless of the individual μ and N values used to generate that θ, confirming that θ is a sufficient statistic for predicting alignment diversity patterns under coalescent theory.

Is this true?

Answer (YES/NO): NO